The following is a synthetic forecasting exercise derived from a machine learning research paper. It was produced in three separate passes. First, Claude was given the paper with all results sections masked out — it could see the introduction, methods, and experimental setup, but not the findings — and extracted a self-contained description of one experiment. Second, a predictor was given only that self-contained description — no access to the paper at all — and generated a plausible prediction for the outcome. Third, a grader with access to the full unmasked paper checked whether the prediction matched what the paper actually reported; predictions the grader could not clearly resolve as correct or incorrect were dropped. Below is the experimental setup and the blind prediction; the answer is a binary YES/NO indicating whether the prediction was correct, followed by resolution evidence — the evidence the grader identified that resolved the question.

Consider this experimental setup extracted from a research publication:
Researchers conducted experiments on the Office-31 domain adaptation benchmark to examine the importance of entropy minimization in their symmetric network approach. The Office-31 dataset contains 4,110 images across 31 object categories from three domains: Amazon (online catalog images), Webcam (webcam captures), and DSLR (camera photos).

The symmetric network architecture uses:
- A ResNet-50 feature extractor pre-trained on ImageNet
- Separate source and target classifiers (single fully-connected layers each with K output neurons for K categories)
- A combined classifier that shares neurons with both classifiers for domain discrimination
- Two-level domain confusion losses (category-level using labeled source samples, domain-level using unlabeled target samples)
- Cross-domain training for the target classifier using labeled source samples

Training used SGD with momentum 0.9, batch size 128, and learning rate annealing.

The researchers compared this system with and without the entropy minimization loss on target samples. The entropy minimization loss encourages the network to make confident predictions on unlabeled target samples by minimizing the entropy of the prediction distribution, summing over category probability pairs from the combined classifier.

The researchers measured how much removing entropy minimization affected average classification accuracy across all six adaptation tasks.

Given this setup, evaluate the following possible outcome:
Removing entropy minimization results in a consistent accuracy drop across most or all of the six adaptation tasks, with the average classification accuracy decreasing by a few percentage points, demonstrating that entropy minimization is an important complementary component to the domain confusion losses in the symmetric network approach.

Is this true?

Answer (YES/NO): YES